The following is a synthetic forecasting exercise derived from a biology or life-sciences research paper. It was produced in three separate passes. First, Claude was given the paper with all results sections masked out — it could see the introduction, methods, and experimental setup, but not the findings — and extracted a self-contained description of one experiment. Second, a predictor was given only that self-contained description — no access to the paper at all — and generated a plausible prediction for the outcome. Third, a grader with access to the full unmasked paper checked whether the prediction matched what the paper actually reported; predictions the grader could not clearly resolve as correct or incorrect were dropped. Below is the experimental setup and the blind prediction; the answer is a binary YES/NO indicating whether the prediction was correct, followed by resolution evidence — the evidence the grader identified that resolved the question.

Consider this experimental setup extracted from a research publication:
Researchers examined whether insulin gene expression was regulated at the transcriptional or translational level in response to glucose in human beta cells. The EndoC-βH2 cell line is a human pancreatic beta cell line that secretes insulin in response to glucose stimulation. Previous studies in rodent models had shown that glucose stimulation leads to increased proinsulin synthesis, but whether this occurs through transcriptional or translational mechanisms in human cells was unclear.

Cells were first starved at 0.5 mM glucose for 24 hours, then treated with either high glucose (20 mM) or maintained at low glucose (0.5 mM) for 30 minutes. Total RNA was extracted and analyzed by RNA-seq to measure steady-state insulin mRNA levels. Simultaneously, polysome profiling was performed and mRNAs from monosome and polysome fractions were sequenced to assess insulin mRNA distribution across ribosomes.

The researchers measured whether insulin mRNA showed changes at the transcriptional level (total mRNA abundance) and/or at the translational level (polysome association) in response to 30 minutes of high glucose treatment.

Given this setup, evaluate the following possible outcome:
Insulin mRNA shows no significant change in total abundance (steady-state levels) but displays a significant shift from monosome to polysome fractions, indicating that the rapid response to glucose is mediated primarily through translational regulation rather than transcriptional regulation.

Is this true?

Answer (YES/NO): NO